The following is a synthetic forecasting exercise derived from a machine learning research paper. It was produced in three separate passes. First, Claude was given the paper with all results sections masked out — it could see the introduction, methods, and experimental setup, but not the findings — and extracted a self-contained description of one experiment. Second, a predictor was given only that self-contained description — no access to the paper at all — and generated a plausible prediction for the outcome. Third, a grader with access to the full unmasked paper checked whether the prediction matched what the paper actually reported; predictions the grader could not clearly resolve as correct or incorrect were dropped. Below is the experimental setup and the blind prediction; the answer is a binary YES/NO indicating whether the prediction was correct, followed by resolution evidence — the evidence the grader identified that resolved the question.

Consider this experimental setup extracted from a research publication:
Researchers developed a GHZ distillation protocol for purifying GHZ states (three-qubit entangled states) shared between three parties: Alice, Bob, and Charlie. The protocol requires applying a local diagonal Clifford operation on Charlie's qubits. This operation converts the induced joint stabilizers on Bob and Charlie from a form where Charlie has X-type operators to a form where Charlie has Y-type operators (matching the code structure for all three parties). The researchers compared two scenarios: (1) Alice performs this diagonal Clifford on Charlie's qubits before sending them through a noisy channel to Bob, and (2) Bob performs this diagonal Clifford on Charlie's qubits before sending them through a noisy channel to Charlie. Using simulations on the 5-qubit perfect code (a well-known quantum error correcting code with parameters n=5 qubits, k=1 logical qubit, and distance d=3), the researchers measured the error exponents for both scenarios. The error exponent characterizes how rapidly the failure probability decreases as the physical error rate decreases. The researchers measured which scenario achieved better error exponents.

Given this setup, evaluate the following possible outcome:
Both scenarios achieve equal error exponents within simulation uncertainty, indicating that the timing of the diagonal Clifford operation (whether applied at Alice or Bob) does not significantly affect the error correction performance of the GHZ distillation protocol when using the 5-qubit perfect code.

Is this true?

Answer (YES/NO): NO